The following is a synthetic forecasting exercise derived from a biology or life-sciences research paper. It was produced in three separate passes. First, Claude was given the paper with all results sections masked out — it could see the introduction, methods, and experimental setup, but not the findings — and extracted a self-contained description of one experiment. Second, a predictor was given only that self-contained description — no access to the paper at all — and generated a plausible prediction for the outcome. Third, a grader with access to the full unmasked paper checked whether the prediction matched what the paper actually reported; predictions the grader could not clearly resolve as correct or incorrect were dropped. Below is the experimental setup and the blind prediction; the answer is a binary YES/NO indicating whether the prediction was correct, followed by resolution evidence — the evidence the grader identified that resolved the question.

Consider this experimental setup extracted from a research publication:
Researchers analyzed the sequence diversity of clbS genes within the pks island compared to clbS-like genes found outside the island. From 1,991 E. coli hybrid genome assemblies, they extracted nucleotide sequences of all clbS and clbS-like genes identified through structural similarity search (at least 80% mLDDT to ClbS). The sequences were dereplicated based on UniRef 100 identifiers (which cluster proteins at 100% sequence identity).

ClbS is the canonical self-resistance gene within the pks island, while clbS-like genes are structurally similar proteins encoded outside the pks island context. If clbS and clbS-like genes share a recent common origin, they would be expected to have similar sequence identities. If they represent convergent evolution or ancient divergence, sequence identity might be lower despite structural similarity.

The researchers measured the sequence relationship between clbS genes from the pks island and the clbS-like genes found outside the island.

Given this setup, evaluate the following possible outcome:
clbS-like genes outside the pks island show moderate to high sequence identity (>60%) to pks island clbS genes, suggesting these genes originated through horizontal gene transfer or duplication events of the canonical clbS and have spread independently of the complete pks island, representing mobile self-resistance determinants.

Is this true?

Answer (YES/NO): NO